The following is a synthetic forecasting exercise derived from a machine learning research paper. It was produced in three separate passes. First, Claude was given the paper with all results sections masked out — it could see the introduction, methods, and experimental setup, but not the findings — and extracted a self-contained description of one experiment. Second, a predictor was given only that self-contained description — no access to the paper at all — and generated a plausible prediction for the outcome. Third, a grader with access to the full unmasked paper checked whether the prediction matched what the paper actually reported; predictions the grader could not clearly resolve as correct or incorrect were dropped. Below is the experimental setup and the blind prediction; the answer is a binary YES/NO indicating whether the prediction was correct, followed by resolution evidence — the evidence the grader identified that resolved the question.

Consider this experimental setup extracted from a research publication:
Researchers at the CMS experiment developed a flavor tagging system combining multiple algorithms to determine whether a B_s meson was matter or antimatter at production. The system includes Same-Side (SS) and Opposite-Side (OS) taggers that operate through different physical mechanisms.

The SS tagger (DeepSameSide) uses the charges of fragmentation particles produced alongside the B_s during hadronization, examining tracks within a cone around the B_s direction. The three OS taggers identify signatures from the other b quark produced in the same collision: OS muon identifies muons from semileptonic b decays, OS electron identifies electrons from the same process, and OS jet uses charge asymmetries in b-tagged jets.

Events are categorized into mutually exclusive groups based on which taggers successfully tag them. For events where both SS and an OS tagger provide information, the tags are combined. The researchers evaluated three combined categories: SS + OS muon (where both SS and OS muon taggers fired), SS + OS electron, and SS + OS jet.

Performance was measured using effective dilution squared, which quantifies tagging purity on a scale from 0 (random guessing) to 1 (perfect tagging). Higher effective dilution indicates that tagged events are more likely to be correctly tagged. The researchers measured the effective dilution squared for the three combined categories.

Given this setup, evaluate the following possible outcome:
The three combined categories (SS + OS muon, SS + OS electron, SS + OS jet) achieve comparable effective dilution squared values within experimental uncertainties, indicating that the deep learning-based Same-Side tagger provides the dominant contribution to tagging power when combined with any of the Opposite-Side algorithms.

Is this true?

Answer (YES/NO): NO